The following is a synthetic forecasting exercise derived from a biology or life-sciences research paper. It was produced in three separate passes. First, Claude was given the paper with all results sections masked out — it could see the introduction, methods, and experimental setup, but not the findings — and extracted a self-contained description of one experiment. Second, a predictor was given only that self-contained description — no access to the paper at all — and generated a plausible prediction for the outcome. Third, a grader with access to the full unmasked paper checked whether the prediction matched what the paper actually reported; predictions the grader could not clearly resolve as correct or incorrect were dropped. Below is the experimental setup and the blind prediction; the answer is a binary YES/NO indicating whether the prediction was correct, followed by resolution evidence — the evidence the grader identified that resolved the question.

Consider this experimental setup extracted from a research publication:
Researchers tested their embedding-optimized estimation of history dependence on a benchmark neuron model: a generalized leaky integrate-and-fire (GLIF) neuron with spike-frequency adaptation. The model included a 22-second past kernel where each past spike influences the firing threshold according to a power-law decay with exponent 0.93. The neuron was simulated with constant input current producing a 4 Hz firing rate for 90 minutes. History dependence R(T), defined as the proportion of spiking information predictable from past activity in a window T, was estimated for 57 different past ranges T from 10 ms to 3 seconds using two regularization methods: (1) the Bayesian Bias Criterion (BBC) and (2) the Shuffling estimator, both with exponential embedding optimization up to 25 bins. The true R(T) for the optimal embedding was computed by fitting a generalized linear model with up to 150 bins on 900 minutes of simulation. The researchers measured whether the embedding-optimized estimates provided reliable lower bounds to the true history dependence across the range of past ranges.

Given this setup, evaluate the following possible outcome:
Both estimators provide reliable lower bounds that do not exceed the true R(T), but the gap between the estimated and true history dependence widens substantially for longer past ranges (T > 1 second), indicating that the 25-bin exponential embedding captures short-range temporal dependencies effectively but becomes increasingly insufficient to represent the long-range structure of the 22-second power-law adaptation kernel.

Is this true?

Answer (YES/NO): NO